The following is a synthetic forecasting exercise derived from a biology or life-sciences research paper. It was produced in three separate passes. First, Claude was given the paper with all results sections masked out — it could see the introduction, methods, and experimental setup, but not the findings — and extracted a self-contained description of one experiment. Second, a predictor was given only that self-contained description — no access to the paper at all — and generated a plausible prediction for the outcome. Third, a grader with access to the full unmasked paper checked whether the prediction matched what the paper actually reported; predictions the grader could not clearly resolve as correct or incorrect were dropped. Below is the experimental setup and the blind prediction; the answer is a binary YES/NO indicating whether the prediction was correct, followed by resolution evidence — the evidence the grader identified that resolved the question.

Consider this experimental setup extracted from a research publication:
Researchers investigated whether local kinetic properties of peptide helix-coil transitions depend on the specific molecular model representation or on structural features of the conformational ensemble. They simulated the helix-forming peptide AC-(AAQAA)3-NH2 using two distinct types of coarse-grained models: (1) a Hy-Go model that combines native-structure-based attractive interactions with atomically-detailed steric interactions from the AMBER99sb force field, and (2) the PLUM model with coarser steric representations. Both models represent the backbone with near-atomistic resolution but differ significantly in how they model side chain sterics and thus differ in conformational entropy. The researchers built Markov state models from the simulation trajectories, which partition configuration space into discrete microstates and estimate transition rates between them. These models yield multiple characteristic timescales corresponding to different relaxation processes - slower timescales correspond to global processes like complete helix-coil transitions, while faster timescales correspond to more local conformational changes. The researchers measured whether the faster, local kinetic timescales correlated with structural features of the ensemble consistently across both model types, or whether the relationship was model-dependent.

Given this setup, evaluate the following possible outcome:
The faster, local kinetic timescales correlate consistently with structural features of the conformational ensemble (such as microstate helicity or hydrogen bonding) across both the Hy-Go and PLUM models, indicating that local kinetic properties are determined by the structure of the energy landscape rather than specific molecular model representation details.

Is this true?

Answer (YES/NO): YES